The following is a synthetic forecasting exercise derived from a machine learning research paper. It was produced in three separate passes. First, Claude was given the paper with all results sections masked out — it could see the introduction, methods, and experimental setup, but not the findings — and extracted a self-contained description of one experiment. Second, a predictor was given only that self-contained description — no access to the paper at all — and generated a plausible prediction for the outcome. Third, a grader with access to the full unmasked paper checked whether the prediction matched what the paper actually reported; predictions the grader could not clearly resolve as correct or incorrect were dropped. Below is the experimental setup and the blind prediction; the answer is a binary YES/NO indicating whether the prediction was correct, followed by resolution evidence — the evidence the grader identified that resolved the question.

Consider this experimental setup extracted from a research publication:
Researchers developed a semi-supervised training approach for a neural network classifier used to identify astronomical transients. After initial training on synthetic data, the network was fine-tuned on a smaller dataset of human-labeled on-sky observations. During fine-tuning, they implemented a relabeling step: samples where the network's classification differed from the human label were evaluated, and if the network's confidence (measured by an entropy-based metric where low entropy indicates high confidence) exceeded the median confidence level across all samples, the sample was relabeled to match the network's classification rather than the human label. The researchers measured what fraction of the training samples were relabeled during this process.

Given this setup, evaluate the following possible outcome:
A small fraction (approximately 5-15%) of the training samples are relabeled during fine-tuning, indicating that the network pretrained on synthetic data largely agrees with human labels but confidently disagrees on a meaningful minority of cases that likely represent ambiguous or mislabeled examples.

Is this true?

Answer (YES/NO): NO